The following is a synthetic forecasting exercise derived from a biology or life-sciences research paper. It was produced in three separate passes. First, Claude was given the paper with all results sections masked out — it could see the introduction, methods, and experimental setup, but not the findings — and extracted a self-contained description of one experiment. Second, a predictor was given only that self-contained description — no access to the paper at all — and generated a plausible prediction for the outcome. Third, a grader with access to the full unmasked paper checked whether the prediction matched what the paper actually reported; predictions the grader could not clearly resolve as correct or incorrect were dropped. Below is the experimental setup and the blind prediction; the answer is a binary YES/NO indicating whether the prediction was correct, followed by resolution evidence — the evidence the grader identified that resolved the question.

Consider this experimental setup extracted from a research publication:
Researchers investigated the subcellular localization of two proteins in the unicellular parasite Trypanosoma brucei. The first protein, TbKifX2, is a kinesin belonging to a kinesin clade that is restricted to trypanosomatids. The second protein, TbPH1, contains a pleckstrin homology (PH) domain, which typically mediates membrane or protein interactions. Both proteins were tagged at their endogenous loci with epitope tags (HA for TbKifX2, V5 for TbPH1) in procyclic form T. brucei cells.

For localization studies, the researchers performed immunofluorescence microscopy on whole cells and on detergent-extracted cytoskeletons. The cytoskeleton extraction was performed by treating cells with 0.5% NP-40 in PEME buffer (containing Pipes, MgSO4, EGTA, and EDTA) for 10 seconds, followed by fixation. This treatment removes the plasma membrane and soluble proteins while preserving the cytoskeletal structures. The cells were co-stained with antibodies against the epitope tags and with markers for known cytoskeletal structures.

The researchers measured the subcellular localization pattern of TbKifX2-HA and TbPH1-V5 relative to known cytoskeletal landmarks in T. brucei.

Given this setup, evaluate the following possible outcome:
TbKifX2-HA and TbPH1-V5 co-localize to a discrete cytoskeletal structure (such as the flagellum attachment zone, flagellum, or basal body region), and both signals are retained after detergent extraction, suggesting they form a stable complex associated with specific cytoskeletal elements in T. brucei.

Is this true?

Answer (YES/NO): YES